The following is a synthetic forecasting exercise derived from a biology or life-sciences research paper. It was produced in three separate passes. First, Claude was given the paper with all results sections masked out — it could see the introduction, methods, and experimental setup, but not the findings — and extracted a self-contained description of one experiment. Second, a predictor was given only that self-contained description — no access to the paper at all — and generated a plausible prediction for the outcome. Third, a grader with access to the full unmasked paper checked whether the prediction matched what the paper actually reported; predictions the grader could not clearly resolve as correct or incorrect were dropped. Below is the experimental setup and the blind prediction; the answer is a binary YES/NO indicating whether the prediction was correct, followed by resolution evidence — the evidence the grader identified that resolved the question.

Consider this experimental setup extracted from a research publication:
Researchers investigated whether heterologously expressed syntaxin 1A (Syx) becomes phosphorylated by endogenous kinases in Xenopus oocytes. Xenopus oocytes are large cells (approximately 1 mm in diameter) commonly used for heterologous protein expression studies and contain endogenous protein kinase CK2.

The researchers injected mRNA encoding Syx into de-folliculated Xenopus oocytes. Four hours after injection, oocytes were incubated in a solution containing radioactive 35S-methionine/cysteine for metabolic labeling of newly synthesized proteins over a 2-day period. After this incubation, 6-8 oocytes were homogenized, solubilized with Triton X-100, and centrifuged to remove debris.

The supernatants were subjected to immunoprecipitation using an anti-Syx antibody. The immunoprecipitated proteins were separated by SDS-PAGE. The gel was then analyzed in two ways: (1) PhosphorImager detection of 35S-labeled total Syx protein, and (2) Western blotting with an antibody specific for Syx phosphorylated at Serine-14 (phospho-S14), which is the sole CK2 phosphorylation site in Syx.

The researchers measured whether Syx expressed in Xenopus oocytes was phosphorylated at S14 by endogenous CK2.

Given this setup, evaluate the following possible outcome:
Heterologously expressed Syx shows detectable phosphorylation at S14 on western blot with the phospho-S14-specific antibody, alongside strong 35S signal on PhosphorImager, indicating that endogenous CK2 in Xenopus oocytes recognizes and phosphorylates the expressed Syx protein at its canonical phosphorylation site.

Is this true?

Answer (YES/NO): YES